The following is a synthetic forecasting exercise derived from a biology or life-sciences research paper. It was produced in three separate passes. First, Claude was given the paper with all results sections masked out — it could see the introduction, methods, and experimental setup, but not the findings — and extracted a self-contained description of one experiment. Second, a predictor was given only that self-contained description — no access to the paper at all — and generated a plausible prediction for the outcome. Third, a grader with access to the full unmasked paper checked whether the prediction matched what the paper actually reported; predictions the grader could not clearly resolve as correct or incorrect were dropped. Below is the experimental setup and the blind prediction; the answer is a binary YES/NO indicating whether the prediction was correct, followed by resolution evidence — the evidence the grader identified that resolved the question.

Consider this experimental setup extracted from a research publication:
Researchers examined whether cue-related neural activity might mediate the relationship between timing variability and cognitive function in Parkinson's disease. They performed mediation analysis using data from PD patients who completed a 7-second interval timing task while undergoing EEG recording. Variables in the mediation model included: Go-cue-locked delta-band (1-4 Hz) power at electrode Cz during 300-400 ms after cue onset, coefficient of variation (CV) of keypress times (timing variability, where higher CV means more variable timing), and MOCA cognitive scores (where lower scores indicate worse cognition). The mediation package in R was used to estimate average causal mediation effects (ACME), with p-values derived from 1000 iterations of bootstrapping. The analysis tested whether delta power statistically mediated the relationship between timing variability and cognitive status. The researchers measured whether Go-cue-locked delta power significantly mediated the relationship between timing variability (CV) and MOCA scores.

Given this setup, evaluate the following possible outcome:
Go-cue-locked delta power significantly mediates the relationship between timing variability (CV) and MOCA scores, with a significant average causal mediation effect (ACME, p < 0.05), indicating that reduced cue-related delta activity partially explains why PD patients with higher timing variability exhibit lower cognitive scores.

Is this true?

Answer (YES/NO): NO